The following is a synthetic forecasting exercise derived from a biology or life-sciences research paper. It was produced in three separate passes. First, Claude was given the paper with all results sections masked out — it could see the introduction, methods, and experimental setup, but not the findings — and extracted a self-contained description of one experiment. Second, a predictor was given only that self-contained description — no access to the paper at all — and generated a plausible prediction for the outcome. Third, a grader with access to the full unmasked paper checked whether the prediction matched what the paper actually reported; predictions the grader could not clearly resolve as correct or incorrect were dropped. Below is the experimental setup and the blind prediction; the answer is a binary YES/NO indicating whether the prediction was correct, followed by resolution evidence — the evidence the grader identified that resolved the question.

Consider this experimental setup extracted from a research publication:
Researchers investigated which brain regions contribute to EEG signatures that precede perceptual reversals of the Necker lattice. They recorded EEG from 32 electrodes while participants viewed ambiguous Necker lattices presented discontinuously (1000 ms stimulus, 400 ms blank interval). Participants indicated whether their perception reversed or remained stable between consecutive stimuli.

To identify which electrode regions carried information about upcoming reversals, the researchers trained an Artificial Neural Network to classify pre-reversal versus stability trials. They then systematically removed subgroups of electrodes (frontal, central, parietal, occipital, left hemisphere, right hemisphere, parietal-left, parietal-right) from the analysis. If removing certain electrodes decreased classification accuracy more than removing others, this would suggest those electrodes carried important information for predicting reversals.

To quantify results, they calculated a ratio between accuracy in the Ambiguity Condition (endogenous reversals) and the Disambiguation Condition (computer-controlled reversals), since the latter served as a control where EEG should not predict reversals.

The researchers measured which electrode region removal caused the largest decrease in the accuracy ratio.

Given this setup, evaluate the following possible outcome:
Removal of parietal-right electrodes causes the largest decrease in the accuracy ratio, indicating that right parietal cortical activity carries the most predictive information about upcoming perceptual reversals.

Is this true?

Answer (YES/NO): NO